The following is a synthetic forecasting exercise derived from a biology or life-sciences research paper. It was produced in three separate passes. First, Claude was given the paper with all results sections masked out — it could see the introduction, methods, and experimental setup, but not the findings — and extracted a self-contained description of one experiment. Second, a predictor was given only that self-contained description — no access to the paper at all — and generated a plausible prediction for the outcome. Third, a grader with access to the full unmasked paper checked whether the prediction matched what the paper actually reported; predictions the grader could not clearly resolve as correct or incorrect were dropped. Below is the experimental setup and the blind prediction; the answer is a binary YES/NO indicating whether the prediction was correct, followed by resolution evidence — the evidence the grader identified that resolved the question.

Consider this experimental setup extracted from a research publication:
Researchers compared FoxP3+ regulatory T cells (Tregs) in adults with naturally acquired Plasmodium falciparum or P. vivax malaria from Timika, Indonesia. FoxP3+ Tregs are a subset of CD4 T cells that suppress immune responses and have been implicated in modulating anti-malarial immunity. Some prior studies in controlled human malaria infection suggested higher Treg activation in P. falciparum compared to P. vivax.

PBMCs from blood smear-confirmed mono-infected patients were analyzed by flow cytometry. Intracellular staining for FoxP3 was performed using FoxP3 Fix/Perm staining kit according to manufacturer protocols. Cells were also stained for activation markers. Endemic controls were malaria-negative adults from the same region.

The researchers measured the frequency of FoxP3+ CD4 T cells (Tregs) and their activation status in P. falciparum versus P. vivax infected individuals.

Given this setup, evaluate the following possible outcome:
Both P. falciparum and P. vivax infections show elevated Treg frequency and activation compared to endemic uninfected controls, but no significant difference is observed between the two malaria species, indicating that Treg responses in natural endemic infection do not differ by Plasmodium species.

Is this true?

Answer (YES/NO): NO